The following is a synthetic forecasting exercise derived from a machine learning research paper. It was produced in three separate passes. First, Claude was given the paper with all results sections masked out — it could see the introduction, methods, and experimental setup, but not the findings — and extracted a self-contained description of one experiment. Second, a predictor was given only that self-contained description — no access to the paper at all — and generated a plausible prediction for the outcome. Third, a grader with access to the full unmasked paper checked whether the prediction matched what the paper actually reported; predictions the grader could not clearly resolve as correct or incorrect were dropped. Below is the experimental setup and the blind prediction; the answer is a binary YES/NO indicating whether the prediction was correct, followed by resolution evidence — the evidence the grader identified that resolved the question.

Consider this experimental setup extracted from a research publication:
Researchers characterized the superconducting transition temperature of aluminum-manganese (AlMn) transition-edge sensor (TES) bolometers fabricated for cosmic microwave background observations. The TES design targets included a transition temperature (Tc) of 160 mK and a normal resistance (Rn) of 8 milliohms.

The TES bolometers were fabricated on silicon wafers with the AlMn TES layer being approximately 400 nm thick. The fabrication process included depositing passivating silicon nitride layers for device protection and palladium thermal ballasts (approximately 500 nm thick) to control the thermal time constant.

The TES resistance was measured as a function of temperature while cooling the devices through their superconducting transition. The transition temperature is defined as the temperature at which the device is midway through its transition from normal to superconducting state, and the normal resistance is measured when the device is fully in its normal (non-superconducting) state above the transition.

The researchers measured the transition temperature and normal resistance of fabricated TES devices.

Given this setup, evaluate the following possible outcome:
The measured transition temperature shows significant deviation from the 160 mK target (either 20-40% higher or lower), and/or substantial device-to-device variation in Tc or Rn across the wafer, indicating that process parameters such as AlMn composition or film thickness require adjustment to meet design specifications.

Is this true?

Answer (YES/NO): NO